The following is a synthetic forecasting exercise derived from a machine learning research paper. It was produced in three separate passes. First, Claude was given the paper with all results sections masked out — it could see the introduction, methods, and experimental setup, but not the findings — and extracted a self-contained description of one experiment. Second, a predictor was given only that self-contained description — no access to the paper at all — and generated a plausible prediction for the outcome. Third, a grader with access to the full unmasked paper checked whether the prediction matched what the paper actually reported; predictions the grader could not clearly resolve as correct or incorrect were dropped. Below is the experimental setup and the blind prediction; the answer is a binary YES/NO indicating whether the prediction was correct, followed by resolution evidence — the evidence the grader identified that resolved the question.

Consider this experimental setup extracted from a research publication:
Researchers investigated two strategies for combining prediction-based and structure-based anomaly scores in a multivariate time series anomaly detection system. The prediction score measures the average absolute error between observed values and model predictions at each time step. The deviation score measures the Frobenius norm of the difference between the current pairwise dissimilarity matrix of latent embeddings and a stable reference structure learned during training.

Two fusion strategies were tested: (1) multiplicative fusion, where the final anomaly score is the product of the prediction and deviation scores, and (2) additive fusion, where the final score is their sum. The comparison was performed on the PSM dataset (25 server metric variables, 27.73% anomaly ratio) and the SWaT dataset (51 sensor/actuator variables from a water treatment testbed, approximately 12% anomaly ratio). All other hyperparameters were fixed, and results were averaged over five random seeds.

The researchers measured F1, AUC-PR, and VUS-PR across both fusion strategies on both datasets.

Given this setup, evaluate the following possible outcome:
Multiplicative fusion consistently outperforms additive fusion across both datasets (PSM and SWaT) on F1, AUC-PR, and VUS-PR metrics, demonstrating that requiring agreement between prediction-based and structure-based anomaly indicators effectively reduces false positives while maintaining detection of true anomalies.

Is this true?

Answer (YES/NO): NO